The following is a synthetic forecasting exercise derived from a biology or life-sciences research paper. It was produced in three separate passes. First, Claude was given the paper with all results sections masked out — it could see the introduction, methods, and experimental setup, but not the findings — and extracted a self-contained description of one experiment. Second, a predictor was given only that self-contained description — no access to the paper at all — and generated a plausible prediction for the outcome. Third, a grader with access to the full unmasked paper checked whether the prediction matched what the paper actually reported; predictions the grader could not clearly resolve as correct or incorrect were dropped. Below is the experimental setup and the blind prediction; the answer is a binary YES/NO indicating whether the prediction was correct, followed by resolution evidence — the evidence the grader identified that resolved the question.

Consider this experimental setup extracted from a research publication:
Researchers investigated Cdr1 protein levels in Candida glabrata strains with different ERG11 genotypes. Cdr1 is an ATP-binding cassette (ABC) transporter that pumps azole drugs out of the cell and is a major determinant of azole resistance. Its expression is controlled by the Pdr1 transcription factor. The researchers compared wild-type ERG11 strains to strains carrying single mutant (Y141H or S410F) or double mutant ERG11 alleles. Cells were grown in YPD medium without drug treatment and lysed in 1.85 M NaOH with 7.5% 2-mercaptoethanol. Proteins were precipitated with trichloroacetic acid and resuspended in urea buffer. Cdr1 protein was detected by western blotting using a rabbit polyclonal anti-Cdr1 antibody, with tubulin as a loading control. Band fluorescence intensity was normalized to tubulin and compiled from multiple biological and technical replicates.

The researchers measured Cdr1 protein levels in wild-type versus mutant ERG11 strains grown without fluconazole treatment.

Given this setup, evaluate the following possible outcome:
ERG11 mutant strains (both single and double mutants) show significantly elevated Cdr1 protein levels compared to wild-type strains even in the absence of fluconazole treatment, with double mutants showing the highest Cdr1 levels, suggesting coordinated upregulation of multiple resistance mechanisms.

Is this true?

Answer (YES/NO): NO